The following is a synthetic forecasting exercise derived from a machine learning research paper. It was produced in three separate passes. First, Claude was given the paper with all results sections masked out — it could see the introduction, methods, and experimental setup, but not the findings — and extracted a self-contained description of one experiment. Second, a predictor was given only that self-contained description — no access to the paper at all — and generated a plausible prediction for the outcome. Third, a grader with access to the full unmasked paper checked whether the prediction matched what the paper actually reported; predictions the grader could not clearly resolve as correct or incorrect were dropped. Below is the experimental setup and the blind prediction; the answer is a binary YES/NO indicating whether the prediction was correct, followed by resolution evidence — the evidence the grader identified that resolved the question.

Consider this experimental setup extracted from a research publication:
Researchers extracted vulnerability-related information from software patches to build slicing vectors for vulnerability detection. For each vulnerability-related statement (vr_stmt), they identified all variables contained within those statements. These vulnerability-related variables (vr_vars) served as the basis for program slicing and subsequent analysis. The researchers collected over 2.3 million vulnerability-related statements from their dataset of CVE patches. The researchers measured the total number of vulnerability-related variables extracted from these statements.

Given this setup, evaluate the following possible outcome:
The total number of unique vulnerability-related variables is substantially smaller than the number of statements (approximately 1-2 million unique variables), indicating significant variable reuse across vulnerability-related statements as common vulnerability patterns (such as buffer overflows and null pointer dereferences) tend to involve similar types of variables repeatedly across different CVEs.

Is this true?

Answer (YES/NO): NO